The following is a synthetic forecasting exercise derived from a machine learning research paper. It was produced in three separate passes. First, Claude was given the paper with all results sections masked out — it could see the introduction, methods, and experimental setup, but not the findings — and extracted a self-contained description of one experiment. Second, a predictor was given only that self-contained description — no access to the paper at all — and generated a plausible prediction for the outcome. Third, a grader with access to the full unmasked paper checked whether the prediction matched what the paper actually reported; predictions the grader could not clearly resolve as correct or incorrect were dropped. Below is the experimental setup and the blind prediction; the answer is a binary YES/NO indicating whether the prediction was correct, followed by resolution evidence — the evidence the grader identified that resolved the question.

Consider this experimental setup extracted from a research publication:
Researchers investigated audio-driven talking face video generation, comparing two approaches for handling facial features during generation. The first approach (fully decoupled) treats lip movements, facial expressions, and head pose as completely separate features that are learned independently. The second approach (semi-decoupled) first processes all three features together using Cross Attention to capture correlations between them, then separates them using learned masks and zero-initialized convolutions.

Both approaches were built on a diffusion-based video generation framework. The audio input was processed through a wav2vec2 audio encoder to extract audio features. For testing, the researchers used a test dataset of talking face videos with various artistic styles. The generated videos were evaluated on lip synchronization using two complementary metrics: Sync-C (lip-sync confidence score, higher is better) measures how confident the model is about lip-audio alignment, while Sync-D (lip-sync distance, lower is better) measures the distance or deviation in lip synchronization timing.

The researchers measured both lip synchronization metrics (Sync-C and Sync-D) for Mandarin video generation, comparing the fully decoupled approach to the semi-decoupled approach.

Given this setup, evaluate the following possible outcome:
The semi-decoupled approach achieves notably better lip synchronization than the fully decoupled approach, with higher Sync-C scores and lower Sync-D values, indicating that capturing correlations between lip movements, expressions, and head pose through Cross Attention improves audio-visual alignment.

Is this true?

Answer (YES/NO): NO